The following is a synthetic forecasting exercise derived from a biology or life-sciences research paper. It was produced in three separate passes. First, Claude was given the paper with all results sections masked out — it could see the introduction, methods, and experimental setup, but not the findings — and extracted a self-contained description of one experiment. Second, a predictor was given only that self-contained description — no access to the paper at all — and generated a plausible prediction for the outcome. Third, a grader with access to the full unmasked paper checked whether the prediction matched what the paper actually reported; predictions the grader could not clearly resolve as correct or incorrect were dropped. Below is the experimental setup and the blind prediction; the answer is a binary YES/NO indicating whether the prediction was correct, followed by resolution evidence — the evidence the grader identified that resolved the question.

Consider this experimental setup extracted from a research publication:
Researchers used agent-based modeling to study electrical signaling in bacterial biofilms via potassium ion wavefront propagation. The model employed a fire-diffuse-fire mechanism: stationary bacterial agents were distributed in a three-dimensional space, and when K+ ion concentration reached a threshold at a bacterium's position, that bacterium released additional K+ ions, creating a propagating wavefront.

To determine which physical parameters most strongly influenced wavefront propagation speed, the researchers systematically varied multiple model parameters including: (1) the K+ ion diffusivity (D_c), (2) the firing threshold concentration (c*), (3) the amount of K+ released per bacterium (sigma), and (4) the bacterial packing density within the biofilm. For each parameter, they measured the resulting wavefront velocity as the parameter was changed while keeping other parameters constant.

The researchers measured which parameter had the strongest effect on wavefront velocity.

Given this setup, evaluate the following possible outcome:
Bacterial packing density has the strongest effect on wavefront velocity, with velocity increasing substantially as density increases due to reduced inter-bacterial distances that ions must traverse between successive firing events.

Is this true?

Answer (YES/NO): NO